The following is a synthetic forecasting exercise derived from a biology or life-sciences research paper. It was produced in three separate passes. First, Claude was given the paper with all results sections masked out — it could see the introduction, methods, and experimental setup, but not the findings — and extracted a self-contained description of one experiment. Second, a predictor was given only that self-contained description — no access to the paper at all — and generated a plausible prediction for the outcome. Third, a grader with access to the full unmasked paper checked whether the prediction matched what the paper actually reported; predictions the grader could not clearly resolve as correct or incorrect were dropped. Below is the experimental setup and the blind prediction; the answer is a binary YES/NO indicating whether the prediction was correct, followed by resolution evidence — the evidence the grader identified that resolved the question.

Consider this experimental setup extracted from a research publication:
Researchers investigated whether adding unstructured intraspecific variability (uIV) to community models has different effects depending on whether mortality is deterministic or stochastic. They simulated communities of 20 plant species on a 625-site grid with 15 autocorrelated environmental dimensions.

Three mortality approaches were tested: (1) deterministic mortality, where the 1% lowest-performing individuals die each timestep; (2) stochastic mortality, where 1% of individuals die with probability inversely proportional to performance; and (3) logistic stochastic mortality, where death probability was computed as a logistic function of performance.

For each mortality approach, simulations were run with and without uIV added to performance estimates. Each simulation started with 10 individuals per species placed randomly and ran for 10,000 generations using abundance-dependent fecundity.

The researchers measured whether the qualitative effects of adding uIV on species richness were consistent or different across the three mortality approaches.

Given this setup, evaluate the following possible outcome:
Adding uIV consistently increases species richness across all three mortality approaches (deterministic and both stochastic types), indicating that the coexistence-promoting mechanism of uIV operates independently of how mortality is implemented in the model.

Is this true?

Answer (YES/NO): NO